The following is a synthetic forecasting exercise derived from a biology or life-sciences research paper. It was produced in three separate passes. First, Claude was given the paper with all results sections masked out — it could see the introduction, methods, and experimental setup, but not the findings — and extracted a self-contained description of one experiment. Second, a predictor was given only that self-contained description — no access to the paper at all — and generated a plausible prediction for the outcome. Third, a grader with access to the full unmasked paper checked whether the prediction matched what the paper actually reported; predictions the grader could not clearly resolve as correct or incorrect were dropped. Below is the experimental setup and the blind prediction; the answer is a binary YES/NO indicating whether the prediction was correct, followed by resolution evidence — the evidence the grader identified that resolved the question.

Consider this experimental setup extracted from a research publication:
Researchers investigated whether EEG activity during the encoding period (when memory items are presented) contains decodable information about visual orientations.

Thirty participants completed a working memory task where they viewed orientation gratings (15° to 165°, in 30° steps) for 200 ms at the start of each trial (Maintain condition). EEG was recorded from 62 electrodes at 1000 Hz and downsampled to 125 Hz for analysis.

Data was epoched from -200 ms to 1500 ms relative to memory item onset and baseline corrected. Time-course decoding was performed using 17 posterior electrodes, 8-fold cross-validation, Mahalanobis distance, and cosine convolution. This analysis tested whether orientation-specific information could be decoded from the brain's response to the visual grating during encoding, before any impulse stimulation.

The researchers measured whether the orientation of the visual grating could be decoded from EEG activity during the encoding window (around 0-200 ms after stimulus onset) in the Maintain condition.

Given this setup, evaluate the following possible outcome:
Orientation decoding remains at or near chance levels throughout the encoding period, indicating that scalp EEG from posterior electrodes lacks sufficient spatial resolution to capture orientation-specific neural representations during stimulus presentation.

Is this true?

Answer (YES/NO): NO